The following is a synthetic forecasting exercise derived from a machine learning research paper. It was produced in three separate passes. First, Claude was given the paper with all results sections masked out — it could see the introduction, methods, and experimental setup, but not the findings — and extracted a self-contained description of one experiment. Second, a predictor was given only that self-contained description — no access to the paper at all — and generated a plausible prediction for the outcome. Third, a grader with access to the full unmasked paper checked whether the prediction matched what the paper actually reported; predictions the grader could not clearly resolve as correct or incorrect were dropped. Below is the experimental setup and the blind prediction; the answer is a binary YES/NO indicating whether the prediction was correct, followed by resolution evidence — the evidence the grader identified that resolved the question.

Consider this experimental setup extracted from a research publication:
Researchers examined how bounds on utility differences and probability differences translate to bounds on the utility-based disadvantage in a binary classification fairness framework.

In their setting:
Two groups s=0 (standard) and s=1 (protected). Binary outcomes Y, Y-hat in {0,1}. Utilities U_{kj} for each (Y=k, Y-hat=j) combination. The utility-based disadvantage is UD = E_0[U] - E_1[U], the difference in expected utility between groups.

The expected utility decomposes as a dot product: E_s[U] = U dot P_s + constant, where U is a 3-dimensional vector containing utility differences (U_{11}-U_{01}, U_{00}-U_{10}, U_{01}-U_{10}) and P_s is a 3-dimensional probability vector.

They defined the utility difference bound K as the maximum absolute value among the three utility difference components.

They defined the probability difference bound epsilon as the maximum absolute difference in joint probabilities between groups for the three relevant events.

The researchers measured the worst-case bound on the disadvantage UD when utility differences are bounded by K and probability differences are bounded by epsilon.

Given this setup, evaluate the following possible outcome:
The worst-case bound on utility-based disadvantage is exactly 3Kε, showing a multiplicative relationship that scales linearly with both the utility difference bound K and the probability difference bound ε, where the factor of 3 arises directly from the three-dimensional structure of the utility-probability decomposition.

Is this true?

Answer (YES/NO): YES